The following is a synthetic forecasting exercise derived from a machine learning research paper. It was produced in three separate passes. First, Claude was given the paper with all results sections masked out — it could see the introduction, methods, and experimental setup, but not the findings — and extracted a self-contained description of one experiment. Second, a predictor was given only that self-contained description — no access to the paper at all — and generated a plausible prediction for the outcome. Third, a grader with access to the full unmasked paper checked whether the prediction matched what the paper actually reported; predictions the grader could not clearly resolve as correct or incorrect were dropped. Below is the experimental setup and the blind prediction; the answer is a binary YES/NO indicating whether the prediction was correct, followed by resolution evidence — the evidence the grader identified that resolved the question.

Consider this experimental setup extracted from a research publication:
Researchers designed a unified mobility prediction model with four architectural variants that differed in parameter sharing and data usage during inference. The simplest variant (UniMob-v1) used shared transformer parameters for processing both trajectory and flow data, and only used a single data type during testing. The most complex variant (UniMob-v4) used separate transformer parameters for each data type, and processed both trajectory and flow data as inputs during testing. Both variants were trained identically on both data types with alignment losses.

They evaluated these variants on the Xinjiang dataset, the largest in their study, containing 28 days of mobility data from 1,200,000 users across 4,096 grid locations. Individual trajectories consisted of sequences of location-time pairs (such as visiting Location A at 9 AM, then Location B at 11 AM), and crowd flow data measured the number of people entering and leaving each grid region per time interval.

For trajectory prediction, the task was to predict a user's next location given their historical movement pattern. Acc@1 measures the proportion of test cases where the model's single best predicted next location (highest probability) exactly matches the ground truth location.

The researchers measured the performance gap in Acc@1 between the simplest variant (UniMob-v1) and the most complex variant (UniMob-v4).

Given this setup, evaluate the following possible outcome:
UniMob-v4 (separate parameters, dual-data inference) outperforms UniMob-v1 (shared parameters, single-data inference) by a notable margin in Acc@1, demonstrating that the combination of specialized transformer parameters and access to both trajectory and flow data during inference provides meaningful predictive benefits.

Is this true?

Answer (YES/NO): NO